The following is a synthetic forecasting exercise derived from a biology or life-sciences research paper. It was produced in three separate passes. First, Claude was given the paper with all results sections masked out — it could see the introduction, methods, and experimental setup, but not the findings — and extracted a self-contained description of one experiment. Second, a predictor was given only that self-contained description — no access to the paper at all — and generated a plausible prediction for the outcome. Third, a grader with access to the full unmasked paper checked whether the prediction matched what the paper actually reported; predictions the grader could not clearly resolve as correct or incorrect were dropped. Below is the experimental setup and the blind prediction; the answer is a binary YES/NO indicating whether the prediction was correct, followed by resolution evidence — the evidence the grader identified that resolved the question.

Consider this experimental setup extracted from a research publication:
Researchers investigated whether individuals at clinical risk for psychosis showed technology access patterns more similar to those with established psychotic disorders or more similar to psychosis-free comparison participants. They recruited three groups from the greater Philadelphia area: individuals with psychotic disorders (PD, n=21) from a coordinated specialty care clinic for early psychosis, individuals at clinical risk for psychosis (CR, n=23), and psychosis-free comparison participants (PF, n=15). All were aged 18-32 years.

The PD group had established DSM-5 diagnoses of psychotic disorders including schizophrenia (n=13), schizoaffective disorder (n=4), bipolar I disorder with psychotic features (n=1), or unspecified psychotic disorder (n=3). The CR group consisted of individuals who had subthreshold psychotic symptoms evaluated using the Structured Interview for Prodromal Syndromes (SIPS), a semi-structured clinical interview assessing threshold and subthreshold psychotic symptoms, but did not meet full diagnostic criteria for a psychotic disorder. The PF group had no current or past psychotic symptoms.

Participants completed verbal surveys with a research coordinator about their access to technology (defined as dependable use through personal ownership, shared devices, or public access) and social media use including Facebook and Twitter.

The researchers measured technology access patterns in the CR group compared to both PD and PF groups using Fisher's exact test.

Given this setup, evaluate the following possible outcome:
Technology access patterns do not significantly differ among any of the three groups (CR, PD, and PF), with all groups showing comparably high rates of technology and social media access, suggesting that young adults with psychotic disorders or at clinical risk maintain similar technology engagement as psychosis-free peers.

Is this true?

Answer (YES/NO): YES